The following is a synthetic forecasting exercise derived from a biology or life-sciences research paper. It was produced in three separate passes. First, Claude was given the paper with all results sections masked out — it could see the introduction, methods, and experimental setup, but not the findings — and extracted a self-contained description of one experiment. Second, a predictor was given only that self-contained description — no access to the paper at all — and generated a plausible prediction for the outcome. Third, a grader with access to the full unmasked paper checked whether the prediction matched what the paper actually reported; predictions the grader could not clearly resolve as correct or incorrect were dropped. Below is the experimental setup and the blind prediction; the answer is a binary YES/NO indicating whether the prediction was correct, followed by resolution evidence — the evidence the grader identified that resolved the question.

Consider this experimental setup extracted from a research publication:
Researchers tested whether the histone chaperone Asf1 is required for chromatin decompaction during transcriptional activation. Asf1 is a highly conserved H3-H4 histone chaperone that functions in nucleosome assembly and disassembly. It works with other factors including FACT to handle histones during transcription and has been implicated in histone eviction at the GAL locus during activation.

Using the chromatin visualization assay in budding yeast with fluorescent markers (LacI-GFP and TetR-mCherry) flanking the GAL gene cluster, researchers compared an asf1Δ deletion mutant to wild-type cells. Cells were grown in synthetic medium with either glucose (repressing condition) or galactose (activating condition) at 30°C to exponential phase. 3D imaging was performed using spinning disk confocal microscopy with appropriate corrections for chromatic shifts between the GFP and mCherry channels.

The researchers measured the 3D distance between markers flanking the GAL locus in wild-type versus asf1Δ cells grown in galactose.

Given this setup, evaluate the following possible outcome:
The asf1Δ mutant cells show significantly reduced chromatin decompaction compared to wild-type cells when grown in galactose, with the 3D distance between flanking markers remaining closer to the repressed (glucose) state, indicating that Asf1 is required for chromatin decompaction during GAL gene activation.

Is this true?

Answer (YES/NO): NO